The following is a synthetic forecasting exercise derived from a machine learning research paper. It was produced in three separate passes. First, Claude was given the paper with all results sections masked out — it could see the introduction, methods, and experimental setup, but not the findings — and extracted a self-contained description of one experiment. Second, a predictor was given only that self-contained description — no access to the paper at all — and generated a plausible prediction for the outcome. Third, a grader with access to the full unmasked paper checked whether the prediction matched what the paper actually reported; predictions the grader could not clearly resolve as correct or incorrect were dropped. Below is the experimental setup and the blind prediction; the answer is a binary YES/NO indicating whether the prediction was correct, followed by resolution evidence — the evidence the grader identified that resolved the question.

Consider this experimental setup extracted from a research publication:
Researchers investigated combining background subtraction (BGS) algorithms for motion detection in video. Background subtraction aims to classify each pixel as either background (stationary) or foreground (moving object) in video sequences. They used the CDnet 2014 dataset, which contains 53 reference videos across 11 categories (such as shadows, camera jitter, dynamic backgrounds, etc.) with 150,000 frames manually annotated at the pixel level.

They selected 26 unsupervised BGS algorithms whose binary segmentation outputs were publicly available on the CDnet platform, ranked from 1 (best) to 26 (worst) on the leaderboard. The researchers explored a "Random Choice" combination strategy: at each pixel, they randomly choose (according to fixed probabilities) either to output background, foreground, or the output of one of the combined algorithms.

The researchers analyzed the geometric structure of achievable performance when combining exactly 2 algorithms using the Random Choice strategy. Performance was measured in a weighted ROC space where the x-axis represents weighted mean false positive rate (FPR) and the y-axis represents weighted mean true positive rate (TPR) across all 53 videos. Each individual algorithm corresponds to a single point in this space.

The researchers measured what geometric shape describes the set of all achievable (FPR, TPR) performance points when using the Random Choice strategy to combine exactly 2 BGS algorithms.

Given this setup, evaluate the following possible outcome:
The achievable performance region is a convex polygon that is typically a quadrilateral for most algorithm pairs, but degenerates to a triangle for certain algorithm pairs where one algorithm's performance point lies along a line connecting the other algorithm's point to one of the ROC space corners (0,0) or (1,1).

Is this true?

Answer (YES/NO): NO